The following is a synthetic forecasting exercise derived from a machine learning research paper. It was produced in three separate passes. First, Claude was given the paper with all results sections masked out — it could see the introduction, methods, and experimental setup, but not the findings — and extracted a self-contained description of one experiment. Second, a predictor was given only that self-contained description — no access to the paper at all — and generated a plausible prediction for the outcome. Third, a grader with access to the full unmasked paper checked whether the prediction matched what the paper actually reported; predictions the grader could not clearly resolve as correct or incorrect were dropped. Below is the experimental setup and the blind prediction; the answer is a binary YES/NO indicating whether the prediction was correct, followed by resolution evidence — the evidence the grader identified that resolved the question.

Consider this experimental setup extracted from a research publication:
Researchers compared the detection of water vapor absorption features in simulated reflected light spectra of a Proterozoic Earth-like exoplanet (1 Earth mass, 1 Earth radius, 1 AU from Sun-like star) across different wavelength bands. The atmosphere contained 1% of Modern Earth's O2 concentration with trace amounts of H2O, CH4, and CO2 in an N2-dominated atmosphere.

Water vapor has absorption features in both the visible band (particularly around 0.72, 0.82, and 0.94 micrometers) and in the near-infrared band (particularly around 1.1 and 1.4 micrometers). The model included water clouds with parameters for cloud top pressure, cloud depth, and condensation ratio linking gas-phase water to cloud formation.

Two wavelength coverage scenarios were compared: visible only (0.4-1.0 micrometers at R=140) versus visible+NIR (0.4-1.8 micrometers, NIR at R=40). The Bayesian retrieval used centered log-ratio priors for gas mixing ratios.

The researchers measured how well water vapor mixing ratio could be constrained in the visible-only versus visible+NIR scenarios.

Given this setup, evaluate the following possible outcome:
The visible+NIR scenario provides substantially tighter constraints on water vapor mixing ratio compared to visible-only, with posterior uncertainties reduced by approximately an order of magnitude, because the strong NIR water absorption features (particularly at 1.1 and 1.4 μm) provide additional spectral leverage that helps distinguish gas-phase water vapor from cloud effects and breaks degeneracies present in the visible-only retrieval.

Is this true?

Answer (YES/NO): NO